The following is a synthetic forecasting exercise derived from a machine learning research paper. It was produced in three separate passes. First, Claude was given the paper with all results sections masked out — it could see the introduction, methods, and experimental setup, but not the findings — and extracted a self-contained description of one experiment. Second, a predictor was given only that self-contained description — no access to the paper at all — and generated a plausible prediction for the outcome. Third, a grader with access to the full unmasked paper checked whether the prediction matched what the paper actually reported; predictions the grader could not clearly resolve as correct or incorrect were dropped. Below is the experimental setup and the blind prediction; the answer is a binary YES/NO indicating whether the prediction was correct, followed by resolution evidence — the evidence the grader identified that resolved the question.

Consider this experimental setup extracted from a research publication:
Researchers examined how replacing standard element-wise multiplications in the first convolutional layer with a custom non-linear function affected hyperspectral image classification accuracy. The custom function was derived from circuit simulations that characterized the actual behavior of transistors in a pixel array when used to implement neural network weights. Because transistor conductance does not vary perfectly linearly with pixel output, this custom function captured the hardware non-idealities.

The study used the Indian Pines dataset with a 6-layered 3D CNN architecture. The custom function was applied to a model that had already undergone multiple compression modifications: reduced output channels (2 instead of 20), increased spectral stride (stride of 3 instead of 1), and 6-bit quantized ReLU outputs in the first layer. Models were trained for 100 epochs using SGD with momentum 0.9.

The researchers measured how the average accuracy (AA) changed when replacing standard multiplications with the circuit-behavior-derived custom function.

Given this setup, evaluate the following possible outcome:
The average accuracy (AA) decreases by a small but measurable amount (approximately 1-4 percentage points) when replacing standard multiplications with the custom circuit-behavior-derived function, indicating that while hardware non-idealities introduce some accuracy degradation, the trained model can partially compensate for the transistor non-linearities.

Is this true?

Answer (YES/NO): NO